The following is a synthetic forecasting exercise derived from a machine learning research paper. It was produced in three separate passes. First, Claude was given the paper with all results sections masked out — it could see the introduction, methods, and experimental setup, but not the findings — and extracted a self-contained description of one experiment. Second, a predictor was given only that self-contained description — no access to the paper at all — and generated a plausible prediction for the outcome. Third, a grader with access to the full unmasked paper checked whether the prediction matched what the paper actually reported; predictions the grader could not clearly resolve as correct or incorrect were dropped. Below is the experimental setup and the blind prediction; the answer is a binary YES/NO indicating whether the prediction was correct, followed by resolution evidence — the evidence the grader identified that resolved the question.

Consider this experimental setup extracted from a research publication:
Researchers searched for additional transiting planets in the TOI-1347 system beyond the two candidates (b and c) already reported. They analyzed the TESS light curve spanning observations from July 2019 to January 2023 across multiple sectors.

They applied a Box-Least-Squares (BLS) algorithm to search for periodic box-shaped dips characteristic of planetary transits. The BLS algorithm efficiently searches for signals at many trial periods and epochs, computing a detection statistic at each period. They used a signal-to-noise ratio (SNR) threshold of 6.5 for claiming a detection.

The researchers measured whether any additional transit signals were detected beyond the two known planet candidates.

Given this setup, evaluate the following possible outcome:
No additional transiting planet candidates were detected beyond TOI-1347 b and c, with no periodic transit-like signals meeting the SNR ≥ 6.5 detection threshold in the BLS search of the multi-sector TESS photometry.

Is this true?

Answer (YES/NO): YES